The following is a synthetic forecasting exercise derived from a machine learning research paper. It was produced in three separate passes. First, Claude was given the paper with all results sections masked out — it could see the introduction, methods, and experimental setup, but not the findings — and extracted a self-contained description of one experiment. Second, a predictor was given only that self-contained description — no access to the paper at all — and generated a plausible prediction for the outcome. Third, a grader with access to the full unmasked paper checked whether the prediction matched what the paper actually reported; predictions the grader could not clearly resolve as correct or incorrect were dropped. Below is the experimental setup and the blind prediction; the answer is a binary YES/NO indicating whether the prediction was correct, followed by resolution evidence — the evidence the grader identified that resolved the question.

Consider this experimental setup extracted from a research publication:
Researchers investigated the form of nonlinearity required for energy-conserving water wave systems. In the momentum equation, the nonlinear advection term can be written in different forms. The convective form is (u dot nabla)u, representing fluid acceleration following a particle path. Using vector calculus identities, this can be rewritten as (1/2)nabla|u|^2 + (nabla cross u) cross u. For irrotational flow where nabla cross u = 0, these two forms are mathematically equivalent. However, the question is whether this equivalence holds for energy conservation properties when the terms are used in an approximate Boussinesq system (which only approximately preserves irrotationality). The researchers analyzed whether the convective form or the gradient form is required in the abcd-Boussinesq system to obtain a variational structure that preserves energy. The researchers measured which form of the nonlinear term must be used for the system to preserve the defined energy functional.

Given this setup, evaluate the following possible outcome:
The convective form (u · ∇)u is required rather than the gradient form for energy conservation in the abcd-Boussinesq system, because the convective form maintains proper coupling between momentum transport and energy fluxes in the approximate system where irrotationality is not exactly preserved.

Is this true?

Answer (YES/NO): NO